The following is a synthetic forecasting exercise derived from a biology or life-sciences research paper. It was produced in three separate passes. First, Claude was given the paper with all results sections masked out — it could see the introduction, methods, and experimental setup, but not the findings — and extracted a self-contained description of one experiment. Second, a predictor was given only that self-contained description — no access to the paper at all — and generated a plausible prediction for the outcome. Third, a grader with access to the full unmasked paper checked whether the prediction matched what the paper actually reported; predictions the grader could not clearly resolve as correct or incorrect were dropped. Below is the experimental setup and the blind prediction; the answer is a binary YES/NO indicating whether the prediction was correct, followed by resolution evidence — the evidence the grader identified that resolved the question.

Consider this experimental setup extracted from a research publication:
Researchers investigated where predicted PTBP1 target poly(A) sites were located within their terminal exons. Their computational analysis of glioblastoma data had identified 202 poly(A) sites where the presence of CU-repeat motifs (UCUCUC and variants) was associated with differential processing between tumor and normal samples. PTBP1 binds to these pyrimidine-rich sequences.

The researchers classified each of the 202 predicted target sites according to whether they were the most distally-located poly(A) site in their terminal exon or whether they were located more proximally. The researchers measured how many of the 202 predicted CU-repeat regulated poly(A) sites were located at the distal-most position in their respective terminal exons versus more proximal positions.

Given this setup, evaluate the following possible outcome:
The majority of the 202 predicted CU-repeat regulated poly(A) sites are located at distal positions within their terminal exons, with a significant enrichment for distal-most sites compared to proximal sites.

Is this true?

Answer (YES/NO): YES